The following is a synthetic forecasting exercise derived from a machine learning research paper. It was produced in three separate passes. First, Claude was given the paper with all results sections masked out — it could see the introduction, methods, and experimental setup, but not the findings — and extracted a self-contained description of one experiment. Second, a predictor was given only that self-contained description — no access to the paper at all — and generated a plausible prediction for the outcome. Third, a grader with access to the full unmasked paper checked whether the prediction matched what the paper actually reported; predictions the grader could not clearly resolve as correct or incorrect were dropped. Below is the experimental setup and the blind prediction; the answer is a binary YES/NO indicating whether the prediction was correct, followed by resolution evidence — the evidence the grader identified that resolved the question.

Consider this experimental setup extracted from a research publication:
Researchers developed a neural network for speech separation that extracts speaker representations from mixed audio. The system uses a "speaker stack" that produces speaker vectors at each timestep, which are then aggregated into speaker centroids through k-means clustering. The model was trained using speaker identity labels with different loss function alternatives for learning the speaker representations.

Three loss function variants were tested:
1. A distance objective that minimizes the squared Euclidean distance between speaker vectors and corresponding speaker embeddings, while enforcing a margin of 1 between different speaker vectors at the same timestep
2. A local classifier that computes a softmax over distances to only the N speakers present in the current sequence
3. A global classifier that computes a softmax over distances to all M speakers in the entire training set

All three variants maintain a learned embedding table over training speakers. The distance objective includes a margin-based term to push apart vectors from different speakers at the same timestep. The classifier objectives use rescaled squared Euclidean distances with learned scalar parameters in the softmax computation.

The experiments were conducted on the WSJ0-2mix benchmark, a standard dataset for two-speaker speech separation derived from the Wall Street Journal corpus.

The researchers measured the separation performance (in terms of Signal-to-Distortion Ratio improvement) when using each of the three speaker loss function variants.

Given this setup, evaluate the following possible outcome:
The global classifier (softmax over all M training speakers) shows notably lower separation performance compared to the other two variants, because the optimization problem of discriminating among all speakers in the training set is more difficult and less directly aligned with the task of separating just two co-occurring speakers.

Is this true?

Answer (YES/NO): NO